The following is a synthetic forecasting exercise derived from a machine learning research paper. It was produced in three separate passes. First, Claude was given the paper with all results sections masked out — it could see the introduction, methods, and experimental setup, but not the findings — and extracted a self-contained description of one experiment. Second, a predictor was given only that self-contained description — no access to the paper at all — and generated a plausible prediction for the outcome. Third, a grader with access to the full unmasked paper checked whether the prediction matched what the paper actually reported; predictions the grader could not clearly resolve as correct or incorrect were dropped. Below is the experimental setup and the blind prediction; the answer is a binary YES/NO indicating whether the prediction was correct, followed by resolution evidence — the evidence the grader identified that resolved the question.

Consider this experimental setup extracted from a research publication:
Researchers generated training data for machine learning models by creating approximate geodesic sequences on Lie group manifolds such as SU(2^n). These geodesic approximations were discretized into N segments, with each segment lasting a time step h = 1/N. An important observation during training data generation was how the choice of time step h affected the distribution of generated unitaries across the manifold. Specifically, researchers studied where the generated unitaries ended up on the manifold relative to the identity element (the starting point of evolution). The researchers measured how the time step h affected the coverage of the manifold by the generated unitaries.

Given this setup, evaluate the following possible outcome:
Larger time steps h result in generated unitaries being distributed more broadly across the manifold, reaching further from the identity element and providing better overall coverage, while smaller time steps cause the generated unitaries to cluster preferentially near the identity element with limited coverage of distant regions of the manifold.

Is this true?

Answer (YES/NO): YES